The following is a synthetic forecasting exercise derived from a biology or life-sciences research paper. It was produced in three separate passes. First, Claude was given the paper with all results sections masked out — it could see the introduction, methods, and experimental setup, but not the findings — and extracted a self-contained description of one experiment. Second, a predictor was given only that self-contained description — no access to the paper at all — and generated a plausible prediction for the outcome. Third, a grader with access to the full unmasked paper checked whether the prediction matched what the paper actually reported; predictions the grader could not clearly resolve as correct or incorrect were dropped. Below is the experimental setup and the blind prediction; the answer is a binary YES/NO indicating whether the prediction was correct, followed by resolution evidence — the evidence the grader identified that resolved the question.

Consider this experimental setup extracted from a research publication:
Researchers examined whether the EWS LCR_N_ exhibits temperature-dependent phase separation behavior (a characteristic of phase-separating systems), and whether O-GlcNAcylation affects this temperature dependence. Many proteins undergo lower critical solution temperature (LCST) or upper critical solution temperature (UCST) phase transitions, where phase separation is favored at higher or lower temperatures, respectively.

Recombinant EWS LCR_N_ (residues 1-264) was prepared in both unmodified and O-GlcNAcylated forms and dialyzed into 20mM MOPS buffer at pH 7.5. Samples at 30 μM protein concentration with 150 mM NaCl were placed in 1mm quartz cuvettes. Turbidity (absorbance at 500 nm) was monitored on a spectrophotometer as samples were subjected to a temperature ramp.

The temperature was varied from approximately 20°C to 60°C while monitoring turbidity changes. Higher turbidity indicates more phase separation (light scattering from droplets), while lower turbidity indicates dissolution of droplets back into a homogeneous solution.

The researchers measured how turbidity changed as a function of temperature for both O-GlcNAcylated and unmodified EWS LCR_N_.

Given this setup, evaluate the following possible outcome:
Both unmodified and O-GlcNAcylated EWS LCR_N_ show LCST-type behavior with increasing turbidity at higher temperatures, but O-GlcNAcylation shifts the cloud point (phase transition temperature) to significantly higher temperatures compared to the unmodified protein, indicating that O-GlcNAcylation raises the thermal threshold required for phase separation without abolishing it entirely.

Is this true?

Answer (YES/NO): NO